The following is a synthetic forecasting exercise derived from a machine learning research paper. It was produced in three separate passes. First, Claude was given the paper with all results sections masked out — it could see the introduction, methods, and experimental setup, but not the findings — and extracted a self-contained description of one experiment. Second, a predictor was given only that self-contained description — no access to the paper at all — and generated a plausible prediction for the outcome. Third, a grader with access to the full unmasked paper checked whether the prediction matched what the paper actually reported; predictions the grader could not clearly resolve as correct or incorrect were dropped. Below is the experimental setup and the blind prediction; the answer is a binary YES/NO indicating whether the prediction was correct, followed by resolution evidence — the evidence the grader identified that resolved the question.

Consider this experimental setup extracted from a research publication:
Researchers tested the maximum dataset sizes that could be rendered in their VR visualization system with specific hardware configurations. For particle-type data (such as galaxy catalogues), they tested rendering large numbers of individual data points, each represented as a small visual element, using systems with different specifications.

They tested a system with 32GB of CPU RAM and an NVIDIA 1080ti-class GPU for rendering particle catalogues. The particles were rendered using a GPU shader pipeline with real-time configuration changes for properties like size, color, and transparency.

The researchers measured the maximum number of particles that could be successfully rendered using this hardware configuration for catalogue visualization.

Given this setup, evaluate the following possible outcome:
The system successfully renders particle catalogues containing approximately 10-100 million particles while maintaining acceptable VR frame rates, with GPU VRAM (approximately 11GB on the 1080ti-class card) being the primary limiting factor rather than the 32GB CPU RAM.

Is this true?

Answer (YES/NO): NO